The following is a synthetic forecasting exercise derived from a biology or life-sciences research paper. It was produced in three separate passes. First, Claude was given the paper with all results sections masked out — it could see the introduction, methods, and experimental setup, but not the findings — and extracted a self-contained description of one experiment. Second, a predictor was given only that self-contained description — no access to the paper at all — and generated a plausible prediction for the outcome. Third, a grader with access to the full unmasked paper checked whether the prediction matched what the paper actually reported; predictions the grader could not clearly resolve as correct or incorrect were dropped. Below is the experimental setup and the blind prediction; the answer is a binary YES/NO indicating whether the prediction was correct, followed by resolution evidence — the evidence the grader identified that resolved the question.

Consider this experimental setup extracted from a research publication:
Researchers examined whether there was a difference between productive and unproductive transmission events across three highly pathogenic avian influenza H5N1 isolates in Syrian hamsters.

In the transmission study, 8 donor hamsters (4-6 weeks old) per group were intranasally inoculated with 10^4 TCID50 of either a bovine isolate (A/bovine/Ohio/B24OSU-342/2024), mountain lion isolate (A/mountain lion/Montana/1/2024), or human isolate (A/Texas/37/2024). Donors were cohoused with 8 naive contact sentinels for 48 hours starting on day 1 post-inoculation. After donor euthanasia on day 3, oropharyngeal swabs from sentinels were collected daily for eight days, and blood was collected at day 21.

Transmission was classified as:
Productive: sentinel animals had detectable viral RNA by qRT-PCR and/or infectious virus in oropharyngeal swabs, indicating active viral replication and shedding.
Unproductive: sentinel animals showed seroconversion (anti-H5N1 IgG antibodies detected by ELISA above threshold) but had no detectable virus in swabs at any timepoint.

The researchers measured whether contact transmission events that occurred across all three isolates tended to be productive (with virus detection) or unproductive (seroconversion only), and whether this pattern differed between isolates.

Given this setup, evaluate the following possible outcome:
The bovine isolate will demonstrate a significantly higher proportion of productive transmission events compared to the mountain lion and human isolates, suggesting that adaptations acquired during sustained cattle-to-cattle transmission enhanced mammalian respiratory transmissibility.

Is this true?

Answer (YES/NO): NO